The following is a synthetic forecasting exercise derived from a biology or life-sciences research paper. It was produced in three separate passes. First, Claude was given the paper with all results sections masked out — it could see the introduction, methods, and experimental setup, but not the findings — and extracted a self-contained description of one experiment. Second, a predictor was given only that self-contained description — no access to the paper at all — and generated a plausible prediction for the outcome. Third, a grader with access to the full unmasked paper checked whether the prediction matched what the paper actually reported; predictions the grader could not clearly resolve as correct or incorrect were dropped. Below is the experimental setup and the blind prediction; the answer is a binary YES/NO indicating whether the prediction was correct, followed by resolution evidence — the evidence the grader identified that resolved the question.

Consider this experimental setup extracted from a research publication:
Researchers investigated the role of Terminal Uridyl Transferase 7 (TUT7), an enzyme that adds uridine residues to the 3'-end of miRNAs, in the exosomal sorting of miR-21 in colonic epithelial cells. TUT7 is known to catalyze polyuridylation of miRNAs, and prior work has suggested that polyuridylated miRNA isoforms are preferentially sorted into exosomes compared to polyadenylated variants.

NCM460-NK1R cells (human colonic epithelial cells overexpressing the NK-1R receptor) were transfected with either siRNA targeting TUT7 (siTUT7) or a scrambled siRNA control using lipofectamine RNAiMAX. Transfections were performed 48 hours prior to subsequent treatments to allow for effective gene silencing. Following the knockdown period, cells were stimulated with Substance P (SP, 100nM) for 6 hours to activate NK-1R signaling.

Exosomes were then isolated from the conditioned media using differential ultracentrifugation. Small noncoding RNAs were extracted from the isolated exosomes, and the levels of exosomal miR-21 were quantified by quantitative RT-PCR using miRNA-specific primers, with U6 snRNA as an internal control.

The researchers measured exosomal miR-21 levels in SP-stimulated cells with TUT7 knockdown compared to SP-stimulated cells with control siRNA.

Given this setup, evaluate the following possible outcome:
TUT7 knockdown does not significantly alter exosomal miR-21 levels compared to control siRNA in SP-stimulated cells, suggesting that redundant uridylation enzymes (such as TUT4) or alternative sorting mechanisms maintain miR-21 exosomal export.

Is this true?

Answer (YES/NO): NO